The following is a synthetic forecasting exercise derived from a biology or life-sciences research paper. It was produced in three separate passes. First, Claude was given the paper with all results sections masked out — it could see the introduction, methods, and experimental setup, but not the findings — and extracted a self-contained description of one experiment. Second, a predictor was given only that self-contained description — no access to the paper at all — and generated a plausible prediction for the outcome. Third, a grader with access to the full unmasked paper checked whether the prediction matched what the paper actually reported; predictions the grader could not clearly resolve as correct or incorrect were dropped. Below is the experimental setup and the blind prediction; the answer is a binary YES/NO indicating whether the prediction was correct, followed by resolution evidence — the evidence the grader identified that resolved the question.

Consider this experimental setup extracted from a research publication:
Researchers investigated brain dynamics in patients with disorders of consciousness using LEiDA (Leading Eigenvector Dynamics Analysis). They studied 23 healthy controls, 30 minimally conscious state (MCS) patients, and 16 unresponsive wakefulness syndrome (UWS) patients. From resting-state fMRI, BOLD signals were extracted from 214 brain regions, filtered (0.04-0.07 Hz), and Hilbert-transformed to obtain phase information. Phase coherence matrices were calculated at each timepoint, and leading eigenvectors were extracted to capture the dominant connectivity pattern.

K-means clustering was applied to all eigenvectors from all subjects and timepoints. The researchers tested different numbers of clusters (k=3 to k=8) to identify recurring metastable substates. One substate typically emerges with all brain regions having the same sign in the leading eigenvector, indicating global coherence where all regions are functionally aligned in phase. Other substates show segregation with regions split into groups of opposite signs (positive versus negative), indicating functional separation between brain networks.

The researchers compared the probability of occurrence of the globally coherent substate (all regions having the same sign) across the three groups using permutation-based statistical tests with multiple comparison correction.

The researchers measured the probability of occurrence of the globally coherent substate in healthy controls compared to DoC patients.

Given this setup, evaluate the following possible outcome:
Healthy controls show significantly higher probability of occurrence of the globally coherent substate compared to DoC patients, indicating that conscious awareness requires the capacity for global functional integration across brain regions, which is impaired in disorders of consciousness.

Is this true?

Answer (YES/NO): YES